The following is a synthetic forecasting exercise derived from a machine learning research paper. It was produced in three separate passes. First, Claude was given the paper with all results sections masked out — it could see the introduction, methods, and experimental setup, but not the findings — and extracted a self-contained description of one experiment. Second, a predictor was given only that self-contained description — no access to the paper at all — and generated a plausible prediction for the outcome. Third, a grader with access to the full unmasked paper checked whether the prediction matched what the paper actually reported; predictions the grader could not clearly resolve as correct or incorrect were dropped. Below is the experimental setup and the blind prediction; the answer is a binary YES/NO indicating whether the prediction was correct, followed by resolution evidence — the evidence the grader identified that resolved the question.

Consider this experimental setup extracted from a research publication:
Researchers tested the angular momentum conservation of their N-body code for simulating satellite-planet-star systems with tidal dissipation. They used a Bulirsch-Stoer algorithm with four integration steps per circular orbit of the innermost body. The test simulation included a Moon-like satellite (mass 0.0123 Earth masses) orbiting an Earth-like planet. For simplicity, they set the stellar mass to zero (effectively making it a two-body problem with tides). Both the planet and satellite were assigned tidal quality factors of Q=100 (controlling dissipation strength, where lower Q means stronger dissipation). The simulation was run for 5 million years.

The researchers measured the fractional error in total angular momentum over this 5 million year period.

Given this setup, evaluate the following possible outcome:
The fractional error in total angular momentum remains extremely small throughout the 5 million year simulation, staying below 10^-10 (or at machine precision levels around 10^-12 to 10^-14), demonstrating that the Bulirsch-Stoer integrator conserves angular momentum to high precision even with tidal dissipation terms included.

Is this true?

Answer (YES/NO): NO